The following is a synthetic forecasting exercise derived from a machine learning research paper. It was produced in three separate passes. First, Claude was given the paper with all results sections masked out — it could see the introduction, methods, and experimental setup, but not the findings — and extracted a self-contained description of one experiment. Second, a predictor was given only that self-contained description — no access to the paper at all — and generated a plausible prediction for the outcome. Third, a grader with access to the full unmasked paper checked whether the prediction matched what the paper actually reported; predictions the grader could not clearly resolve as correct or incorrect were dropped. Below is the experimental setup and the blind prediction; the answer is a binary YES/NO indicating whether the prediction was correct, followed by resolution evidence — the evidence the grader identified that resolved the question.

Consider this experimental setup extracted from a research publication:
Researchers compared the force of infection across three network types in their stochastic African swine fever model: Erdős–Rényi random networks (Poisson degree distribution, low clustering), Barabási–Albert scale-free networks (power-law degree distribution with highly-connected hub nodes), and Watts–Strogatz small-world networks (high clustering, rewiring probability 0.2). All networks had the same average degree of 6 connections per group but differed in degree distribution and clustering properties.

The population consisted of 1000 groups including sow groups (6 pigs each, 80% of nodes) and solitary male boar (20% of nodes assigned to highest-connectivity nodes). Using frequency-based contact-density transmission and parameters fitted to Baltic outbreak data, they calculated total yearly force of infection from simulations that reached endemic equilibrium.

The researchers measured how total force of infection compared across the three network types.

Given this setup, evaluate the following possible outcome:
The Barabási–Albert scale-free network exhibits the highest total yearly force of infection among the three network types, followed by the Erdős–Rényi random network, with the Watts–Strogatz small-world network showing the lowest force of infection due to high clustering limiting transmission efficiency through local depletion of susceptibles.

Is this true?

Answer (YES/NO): NO